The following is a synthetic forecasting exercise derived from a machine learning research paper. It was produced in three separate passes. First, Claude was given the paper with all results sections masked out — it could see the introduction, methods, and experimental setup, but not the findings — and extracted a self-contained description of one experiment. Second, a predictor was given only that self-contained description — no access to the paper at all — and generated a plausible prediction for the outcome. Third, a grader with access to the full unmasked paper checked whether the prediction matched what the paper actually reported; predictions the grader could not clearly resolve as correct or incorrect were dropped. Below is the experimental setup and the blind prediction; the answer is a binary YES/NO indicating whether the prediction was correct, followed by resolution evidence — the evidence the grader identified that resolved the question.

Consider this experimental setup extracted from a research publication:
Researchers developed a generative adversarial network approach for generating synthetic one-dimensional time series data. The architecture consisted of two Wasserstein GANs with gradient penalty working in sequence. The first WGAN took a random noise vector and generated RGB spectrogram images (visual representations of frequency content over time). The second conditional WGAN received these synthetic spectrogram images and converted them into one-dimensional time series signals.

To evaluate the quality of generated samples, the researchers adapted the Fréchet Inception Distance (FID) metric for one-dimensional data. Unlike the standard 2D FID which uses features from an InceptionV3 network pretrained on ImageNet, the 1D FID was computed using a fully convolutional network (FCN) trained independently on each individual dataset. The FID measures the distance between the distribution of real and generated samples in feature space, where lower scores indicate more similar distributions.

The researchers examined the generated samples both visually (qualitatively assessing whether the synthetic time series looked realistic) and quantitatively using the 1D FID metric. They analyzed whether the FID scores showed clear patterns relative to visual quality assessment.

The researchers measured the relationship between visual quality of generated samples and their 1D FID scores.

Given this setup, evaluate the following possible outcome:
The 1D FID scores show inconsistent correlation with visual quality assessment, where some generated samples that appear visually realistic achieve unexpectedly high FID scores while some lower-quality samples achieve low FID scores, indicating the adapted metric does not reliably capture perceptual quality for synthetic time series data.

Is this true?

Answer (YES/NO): NO